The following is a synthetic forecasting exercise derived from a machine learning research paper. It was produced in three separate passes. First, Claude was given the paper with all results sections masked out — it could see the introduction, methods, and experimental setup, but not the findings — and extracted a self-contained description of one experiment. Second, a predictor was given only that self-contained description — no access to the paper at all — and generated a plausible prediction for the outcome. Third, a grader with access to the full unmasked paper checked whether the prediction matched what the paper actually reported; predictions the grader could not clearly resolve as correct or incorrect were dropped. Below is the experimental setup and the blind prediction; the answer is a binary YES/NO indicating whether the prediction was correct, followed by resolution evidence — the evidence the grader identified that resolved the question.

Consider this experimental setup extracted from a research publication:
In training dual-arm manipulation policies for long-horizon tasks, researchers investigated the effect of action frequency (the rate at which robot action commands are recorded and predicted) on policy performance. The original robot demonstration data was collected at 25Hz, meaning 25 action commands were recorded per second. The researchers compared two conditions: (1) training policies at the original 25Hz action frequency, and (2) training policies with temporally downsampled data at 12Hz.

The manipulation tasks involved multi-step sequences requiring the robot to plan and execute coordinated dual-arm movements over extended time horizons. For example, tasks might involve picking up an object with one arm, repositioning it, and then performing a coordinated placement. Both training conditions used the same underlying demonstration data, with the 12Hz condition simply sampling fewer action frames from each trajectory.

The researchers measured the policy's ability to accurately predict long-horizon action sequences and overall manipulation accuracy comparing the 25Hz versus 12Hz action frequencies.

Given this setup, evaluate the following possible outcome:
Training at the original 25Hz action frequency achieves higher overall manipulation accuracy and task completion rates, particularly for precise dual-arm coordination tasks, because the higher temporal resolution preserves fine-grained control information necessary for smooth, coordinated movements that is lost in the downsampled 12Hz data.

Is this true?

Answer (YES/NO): NO